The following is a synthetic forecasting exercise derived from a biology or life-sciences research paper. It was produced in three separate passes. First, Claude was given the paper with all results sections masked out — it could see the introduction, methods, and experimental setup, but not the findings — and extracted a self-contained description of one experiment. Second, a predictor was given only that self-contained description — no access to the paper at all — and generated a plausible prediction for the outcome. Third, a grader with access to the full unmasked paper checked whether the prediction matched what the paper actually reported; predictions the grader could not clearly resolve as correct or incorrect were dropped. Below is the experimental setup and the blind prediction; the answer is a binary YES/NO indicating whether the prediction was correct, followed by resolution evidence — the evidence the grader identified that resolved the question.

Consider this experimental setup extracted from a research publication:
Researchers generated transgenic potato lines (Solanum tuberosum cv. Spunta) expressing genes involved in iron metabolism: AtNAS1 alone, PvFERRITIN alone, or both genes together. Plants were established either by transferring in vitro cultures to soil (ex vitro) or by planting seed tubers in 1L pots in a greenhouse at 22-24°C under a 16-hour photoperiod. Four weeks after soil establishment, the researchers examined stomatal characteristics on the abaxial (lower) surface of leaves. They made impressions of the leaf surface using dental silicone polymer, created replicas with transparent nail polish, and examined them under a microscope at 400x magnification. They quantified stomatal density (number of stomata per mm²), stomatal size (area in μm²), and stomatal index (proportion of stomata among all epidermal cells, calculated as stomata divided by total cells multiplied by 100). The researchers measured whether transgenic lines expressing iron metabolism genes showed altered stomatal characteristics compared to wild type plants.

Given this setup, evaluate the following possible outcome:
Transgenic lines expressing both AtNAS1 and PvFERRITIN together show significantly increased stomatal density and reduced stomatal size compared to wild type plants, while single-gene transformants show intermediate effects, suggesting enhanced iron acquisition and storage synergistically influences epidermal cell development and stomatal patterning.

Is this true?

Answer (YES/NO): NO